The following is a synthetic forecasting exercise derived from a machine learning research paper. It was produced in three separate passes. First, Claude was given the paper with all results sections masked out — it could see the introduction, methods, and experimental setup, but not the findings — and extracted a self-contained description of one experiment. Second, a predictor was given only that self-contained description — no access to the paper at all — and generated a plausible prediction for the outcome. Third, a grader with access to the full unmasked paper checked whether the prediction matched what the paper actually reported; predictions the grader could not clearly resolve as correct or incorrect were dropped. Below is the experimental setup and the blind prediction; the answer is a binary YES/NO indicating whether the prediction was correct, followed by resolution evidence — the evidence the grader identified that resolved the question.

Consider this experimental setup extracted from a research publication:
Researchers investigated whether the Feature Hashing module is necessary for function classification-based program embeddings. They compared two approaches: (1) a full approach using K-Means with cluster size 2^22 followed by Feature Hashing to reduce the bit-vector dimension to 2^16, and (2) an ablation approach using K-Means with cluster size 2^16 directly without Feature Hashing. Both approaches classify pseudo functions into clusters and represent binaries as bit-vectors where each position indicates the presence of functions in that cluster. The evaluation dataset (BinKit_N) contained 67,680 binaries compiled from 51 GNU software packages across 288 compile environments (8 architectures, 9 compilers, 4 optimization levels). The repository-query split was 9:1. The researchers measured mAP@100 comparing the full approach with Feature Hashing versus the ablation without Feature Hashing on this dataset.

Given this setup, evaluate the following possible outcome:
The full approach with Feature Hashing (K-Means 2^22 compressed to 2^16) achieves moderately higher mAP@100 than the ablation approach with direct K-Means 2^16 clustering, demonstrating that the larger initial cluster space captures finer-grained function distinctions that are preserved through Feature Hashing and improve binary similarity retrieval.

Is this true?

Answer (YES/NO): YES